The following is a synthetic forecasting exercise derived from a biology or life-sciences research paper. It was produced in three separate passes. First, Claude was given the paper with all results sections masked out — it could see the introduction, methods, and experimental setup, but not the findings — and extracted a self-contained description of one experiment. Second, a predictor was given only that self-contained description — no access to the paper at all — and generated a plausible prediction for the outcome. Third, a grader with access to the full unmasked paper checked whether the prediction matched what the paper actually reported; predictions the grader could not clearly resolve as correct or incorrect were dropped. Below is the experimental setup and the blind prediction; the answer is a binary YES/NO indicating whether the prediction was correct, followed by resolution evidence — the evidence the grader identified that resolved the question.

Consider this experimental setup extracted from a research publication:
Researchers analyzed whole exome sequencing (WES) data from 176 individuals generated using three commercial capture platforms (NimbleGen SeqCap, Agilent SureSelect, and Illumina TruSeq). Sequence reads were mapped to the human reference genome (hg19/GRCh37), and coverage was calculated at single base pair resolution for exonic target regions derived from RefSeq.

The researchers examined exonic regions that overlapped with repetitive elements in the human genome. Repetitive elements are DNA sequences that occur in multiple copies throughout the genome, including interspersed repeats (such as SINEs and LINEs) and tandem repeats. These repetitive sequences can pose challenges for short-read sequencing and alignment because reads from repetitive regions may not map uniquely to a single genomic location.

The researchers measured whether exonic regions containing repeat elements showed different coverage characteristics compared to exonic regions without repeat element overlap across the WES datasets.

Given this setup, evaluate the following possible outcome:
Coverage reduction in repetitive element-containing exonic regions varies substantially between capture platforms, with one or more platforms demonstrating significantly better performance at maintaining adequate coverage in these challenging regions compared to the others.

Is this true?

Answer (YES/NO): NO